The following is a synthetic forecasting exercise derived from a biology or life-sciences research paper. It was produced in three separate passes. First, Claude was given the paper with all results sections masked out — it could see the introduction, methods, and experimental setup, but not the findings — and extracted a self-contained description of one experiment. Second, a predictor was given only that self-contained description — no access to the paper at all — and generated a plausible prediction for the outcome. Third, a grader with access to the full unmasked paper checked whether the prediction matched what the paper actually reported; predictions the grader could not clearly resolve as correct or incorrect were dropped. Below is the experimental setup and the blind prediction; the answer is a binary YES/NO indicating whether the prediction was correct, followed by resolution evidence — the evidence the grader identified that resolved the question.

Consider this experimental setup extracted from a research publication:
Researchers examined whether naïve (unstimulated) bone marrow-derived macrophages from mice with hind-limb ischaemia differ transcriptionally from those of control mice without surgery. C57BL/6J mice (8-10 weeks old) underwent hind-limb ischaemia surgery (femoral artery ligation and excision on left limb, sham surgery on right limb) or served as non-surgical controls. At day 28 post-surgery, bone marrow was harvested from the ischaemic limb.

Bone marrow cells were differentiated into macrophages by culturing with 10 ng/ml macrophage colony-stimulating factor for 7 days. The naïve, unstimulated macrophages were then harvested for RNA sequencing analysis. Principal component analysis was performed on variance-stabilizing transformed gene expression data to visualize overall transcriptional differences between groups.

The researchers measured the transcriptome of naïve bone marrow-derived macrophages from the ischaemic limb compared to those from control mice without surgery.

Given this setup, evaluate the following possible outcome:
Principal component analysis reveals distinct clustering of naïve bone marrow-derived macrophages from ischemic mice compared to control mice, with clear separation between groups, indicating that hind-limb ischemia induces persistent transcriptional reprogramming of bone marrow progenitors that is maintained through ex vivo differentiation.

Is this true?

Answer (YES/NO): YES